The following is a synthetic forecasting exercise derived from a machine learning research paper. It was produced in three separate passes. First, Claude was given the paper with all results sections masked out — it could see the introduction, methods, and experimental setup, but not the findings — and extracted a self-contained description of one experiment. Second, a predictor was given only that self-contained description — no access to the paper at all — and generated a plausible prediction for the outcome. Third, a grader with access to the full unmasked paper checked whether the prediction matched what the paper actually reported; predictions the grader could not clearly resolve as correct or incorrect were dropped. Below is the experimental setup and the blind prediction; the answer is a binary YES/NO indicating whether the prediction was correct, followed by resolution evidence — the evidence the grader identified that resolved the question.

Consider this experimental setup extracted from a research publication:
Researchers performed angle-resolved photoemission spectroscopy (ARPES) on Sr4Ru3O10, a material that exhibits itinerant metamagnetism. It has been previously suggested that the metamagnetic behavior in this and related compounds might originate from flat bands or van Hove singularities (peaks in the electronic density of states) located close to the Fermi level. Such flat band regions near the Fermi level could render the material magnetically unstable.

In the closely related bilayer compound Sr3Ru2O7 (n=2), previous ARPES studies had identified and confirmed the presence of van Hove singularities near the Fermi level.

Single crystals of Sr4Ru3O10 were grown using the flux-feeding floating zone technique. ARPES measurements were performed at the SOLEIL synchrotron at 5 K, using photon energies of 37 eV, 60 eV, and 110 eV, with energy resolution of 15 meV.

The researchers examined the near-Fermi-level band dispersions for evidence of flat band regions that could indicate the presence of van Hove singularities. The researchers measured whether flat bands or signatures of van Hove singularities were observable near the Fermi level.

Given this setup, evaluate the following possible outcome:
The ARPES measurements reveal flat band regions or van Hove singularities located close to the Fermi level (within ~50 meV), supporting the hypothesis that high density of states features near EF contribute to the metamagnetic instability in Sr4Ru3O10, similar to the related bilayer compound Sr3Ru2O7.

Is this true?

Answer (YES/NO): YES